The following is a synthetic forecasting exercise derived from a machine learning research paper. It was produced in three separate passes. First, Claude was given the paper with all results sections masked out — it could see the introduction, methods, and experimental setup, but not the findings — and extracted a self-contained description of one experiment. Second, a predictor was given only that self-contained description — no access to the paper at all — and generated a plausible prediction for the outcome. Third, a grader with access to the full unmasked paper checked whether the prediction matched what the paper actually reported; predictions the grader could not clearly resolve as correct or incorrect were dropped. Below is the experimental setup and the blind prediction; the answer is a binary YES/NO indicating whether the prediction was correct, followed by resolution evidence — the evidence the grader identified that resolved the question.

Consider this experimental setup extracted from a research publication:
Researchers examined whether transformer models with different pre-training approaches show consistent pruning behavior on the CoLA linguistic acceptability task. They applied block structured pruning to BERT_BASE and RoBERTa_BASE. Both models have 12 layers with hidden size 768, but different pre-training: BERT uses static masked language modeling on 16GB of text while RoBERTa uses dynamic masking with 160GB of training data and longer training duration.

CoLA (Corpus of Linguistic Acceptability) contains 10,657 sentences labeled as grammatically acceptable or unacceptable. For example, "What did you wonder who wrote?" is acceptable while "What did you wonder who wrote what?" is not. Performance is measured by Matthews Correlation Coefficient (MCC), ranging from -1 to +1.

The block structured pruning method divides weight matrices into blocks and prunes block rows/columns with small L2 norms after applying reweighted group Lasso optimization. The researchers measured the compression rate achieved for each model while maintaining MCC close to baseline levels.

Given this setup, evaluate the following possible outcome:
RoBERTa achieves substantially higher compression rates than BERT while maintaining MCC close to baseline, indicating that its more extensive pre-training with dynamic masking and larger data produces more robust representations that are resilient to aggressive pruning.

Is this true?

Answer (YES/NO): NO